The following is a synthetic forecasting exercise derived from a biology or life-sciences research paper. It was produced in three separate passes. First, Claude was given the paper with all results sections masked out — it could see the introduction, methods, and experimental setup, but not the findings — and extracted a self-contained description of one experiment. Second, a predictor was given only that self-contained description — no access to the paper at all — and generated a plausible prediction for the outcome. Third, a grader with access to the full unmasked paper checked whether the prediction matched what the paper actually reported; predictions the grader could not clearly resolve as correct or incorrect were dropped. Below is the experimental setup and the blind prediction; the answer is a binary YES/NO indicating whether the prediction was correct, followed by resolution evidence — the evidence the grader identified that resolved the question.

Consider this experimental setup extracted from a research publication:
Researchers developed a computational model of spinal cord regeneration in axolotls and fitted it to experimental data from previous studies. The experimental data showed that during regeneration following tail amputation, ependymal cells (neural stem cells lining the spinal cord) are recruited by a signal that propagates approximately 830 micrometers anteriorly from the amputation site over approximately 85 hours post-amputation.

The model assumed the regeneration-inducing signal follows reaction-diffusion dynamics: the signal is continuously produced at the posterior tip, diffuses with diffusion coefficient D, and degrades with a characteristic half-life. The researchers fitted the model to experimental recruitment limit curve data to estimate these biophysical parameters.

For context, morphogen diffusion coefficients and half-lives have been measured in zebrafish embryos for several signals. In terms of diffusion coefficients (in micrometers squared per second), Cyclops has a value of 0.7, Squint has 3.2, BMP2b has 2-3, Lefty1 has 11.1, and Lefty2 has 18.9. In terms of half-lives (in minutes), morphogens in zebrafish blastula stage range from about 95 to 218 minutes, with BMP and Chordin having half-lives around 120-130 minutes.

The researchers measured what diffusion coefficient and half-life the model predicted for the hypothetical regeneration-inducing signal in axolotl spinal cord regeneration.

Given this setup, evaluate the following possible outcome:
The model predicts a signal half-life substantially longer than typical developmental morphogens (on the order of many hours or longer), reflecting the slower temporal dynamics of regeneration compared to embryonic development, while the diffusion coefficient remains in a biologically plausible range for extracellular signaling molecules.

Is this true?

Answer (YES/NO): YES